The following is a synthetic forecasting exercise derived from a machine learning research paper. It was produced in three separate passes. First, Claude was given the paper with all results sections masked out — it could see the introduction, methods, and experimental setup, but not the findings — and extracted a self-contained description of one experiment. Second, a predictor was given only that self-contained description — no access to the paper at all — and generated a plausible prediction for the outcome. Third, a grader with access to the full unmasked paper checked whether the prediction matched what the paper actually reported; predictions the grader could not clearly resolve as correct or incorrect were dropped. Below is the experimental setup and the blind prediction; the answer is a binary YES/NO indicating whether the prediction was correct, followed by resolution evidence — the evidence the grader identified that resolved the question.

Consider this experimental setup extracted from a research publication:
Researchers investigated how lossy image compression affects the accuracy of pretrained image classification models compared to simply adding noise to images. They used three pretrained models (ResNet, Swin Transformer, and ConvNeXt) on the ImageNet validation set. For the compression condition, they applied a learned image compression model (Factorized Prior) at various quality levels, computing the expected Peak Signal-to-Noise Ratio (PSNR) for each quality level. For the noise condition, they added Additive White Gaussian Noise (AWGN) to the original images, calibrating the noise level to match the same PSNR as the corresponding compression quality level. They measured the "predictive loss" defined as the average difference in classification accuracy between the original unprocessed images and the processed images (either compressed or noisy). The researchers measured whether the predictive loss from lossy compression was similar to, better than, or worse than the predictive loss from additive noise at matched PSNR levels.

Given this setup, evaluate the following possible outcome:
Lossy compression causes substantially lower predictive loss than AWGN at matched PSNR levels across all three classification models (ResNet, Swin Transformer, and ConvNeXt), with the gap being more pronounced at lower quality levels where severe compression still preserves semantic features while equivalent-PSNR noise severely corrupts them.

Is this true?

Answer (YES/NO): NO